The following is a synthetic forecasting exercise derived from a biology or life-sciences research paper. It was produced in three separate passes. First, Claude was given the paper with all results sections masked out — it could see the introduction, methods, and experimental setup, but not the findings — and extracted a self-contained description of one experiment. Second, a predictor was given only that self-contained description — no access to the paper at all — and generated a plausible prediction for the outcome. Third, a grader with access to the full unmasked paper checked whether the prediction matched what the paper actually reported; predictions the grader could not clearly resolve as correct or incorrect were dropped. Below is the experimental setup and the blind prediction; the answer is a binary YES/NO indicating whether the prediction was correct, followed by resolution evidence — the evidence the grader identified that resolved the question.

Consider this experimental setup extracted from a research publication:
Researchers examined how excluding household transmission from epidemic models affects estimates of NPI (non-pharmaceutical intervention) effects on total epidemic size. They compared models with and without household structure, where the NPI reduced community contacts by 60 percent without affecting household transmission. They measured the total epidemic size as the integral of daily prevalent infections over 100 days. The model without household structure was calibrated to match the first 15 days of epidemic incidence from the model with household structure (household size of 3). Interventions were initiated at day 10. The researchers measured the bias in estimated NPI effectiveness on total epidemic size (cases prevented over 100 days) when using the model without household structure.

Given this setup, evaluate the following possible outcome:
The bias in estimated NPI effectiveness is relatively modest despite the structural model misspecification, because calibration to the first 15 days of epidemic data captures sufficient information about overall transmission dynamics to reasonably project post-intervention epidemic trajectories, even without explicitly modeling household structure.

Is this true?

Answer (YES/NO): NO